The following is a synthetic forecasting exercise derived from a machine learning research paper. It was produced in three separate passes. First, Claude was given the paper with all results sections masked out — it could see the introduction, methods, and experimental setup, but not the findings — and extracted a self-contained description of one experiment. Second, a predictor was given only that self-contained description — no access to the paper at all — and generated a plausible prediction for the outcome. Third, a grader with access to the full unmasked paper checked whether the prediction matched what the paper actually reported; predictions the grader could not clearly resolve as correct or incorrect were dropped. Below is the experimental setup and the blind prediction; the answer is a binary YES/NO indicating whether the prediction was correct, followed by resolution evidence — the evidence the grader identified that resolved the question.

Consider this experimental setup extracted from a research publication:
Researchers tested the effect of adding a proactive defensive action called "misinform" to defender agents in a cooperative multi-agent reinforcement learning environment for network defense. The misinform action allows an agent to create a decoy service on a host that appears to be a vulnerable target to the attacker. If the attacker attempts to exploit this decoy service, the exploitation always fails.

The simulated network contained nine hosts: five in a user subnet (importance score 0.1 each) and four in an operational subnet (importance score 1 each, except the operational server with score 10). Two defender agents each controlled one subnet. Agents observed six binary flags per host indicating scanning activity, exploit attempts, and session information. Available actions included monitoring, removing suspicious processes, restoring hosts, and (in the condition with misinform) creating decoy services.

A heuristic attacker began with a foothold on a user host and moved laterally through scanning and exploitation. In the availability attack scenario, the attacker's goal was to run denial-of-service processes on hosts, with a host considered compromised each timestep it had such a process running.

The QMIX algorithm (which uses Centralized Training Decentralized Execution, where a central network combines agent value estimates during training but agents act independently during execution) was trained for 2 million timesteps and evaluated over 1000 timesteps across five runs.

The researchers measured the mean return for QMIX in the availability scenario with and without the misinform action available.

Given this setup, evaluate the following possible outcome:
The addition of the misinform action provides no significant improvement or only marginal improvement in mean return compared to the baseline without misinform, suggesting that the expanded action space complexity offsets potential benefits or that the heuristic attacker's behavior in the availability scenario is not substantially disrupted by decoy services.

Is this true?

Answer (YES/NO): NO